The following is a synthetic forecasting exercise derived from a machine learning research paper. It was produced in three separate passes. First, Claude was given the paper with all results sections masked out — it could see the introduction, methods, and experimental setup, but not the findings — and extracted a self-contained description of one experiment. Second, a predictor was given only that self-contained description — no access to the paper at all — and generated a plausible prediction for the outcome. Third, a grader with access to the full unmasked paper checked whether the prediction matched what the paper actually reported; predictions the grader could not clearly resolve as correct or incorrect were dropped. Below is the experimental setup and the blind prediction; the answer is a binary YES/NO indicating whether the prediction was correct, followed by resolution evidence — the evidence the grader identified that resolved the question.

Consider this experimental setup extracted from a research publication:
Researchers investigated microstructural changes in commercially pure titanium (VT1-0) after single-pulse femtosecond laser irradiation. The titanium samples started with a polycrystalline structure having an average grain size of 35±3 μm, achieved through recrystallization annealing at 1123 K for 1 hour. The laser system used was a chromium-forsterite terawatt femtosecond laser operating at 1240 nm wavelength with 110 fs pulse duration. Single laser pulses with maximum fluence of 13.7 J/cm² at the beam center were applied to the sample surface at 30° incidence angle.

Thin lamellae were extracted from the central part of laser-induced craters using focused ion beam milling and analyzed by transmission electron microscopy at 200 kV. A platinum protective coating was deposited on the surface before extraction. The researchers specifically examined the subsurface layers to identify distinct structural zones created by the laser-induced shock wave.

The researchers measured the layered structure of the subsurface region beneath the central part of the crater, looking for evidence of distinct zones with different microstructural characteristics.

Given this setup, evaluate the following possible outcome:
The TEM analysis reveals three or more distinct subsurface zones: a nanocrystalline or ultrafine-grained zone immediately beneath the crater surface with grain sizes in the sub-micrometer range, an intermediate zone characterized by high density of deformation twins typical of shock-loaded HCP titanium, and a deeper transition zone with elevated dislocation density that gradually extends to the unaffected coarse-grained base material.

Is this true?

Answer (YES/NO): NO